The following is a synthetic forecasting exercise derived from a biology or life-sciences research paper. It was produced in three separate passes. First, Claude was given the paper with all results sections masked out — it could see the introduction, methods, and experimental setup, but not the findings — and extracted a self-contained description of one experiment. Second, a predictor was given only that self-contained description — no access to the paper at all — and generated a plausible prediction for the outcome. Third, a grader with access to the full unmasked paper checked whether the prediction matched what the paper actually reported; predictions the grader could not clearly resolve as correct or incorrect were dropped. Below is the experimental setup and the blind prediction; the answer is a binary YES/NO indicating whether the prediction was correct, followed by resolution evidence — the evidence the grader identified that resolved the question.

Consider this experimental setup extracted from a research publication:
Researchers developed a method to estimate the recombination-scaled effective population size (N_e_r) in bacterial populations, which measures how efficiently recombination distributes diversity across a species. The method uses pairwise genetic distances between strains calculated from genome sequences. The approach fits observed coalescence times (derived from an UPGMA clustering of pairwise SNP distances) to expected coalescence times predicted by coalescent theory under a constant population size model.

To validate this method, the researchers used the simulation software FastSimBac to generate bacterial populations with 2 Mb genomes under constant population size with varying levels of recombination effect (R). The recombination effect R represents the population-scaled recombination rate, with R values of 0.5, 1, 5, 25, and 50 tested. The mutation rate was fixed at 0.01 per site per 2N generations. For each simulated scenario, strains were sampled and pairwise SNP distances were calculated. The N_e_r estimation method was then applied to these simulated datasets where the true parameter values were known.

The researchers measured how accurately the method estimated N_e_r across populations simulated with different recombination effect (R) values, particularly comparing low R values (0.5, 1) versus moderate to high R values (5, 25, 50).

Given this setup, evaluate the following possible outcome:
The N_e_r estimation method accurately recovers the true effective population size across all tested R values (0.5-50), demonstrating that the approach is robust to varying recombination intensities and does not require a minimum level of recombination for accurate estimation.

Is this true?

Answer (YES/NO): NO